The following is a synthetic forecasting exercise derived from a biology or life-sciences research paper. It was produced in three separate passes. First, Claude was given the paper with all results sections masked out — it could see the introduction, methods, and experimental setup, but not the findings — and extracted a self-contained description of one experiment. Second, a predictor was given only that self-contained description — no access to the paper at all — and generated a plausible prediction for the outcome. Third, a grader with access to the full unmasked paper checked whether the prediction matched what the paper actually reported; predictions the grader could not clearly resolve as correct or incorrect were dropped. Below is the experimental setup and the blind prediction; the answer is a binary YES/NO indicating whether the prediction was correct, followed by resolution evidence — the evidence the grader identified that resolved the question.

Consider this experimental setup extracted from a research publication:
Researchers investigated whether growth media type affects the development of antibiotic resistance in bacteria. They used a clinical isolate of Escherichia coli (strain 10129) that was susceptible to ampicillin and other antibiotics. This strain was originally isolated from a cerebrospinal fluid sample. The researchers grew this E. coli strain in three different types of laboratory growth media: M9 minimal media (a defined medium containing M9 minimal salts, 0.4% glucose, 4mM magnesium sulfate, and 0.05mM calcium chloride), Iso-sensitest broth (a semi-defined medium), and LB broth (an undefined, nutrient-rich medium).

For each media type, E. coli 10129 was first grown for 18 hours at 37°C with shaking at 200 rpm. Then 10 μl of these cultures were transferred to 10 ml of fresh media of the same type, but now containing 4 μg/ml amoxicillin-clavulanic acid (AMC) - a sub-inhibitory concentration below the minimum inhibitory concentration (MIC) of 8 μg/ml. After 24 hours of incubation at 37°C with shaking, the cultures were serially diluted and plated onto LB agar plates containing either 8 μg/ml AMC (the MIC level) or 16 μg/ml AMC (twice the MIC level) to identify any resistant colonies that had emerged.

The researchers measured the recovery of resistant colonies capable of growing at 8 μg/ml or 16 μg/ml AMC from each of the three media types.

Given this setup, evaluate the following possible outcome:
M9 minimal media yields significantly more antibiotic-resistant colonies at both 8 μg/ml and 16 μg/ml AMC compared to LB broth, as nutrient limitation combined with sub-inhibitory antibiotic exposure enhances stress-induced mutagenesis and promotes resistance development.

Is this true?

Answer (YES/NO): NO